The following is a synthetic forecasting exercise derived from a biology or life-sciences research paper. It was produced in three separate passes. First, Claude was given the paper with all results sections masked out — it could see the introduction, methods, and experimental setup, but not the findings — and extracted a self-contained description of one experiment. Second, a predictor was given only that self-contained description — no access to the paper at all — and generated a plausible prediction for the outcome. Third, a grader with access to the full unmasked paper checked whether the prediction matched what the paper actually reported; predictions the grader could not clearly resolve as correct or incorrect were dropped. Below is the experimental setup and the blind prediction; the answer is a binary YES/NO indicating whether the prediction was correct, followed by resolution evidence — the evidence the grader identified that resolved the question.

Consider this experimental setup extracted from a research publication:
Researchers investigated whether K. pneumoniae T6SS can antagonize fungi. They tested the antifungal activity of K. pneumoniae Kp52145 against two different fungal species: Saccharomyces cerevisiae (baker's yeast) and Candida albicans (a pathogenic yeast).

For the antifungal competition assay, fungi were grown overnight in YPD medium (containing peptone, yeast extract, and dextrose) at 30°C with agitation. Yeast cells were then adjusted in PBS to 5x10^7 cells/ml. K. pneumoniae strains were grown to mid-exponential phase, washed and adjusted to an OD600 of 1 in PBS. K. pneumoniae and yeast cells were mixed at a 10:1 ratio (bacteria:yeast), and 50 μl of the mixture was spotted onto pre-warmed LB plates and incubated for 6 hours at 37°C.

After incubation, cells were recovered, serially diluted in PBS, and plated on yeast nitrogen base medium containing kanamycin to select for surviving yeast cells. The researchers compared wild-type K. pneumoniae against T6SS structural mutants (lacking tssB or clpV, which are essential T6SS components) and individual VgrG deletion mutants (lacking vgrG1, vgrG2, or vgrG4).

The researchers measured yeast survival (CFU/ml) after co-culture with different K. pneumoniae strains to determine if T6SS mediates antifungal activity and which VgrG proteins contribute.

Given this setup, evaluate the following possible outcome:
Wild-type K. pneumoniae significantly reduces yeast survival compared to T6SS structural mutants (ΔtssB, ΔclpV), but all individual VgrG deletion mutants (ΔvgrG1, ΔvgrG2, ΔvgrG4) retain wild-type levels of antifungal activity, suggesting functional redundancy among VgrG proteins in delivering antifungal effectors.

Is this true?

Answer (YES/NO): NO